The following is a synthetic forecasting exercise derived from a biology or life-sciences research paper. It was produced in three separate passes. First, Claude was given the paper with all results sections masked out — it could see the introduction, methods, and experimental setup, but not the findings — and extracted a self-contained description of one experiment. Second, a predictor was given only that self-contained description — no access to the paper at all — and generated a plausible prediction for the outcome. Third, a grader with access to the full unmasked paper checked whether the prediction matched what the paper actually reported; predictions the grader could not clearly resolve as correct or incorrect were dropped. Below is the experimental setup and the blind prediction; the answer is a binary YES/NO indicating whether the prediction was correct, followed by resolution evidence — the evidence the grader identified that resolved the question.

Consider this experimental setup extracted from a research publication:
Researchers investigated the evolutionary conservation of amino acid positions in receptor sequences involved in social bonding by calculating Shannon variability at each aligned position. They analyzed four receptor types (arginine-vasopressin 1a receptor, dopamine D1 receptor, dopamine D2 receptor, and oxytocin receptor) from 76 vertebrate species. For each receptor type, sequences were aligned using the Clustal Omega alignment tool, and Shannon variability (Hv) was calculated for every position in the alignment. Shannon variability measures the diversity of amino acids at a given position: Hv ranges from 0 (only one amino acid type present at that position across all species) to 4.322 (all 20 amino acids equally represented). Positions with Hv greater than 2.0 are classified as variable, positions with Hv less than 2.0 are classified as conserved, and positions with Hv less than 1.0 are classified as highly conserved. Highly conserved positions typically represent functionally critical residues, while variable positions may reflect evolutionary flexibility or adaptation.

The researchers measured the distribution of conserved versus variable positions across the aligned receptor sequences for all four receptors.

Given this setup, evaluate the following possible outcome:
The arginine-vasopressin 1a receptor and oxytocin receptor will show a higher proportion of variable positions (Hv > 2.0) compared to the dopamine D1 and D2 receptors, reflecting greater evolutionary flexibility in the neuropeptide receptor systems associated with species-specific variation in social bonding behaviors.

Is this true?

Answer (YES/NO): NO